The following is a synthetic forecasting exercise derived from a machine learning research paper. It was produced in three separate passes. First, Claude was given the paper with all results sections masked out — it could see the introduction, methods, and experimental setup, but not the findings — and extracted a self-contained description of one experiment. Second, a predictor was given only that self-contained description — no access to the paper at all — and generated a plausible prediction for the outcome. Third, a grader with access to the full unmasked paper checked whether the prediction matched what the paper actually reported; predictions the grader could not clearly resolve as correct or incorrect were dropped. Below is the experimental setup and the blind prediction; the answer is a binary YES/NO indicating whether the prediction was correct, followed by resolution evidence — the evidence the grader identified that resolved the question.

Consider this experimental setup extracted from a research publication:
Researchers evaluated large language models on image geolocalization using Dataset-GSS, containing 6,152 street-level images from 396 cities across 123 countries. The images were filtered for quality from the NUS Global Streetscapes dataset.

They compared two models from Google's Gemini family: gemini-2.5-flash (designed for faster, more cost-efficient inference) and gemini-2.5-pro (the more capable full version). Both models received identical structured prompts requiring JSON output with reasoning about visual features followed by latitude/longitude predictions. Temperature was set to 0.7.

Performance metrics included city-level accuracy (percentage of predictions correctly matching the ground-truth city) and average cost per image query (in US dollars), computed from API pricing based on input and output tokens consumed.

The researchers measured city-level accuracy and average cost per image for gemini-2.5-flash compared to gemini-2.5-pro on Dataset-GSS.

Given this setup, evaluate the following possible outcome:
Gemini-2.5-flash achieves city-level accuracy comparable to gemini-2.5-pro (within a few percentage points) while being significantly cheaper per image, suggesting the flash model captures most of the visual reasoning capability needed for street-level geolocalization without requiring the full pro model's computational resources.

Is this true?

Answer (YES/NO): YES